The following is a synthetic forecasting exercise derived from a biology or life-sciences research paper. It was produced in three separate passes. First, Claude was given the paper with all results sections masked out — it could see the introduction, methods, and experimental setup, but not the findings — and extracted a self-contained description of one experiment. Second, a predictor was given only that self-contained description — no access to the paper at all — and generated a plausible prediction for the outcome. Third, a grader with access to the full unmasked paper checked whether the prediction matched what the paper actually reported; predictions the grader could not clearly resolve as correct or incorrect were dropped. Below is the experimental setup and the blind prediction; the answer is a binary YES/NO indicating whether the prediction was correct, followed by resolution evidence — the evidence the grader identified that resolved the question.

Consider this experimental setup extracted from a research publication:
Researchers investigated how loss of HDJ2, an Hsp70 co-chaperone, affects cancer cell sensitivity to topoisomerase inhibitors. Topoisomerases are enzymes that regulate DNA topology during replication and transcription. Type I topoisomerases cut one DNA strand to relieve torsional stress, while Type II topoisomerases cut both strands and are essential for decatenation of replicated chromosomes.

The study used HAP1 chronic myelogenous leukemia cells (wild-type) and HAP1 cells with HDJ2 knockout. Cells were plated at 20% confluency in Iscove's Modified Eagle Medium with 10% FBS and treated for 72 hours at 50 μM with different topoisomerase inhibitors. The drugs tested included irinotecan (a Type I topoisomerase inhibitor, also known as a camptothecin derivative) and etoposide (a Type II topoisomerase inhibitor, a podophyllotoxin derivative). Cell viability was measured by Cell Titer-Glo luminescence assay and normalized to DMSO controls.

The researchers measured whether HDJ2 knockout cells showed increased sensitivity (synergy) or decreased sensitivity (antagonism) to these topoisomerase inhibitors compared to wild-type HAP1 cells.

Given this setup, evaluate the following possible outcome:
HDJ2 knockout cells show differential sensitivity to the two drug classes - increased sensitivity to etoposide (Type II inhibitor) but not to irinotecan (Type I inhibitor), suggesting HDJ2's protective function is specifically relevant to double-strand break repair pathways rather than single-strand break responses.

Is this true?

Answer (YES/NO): YES